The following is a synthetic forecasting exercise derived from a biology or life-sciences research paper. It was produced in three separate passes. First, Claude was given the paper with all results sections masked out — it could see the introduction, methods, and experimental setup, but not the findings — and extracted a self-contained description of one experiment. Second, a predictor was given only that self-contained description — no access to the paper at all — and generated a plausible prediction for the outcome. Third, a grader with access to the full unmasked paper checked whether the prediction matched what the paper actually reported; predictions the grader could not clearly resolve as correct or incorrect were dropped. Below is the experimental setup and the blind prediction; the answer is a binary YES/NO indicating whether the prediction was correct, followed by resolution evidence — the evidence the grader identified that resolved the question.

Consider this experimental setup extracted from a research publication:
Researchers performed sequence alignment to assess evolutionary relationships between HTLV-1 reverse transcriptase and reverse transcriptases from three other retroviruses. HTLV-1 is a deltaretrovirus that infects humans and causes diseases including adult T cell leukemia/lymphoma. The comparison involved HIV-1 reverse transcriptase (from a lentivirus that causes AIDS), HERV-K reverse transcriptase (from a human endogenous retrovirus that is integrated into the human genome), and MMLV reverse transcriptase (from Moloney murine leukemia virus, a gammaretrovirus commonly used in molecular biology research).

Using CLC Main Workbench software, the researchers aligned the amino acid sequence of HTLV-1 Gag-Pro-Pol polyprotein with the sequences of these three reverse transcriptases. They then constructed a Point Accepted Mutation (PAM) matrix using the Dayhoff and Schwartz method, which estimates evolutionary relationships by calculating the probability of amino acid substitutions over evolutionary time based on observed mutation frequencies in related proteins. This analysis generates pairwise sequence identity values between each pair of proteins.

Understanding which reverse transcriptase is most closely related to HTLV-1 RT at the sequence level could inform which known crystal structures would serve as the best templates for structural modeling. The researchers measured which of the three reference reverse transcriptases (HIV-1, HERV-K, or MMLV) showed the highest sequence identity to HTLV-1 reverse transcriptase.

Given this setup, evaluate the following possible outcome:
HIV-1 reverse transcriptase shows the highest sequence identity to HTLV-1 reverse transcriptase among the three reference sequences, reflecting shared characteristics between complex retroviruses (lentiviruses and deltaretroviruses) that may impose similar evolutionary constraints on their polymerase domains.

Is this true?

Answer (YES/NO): NO